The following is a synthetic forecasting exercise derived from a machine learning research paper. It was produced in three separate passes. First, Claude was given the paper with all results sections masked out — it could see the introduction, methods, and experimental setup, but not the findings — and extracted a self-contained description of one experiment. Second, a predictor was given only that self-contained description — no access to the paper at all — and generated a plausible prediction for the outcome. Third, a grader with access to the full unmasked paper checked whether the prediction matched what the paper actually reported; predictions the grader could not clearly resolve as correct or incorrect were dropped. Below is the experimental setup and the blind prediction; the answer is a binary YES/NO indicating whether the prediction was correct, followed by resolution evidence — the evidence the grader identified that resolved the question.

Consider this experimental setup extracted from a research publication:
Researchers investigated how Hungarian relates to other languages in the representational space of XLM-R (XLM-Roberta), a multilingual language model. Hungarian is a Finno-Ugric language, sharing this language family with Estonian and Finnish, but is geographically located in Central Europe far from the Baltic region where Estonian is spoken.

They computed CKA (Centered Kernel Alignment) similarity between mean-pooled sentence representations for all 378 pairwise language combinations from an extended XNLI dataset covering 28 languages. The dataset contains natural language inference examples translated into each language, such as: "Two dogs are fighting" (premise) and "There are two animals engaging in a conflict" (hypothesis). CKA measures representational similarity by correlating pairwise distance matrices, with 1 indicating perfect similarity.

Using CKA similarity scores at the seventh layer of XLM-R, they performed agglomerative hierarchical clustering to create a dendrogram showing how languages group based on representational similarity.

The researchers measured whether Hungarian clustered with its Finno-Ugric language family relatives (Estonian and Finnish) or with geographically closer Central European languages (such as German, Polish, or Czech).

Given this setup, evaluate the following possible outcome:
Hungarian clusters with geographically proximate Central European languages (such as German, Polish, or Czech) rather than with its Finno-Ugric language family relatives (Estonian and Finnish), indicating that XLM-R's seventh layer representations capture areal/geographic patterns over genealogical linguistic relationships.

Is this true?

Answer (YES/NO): NO